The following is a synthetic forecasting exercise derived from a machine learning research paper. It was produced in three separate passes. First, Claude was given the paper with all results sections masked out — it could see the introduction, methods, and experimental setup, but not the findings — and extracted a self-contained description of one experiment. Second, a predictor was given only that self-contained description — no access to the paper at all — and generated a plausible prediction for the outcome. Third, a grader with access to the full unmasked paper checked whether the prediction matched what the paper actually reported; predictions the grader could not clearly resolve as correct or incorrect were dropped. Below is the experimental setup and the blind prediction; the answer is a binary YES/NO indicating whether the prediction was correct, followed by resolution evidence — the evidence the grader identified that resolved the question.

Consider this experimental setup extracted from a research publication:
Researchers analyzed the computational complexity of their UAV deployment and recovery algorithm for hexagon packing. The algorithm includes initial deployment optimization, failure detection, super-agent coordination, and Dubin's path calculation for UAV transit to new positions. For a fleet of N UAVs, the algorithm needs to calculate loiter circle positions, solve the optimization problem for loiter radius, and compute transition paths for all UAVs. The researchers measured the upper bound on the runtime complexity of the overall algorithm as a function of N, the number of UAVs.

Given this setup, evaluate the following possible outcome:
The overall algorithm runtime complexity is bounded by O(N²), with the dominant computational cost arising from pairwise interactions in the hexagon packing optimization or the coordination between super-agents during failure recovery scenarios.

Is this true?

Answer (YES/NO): NO